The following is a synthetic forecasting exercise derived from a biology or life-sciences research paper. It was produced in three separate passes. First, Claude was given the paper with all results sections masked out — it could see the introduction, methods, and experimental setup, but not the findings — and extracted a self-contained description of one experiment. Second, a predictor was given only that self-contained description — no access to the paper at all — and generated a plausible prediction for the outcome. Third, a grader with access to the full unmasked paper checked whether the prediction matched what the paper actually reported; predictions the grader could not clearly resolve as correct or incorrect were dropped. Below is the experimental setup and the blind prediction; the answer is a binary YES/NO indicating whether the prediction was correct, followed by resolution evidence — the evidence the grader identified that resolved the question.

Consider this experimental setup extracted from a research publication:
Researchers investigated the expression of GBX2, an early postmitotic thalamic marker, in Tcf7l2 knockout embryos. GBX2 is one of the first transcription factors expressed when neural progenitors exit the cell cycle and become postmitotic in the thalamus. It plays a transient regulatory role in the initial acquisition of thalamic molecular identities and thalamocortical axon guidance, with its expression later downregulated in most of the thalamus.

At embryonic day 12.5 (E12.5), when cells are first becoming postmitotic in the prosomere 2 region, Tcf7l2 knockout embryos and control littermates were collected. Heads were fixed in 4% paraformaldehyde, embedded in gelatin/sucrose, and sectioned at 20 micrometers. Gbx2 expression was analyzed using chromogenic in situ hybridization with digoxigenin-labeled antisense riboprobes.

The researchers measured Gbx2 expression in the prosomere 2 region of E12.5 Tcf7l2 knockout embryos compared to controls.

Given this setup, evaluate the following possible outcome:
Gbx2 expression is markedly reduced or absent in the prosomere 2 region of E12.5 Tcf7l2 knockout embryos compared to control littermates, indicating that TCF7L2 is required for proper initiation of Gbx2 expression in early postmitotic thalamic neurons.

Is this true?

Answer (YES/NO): NO